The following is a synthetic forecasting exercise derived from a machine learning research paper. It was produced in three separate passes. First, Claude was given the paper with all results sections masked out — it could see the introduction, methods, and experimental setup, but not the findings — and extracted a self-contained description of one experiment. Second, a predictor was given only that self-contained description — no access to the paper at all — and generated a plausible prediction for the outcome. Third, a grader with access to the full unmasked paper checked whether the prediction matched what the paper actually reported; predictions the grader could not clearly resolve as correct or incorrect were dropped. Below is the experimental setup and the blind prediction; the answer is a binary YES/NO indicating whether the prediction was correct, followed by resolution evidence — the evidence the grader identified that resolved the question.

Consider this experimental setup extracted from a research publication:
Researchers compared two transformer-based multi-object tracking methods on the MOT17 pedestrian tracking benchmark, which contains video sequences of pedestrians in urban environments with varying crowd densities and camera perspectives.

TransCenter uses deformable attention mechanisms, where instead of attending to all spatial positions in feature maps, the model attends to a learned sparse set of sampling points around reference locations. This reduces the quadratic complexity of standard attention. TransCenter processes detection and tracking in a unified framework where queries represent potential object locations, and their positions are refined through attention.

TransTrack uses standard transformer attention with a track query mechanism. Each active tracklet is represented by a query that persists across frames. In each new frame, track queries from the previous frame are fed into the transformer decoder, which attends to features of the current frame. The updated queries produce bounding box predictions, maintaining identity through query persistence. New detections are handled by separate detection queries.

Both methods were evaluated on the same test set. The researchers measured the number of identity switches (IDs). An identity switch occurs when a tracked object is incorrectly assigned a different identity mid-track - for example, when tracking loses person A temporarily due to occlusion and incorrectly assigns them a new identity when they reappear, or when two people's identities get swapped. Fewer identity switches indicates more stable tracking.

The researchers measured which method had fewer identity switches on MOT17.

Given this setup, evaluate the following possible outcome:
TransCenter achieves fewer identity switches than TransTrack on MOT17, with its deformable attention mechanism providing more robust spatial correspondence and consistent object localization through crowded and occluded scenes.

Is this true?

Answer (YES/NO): NO